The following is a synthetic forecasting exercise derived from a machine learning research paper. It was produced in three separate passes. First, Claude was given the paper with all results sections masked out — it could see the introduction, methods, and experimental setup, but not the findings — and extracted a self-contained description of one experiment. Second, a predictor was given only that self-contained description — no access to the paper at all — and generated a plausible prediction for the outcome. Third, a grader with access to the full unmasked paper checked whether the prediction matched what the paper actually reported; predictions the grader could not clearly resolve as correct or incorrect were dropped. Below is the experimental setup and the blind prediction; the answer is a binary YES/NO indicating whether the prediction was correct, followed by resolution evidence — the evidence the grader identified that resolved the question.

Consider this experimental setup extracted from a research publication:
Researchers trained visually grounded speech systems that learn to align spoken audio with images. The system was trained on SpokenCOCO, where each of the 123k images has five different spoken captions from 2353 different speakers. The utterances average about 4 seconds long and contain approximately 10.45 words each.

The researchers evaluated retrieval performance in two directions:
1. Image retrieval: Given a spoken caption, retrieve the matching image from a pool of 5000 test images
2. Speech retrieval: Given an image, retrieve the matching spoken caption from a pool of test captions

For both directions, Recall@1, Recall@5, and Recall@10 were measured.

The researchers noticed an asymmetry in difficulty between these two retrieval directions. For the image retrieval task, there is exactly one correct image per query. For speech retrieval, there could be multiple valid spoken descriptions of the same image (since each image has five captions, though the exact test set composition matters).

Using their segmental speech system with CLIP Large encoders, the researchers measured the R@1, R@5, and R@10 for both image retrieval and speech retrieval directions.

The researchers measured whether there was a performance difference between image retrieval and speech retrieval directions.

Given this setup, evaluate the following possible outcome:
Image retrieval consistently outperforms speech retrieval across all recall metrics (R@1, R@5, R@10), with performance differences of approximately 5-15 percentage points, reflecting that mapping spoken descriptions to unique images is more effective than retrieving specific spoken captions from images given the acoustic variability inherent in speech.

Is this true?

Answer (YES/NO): NO